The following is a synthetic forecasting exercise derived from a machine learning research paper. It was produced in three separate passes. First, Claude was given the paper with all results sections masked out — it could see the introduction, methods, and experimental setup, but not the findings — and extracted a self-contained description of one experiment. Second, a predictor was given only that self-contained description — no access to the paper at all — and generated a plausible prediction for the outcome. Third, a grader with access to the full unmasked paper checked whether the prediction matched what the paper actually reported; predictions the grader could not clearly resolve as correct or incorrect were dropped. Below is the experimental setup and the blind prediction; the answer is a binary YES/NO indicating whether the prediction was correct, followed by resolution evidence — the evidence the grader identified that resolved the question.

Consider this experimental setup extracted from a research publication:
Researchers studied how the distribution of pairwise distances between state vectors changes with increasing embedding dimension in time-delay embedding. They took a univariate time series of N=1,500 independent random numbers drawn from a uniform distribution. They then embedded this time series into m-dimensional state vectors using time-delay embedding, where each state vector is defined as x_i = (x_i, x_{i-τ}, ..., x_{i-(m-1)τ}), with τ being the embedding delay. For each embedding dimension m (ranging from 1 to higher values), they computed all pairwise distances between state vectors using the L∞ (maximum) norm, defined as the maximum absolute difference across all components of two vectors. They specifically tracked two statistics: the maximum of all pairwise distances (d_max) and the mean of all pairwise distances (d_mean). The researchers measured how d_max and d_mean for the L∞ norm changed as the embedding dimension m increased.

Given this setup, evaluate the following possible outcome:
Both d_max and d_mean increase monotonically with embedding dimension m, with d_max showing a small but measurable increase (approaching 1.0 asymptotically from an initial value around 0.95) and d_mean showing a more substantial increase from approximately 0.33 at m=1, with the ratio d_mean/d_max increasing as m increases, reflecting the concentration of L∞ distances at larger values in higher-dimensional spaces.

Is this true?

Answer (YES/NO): NO